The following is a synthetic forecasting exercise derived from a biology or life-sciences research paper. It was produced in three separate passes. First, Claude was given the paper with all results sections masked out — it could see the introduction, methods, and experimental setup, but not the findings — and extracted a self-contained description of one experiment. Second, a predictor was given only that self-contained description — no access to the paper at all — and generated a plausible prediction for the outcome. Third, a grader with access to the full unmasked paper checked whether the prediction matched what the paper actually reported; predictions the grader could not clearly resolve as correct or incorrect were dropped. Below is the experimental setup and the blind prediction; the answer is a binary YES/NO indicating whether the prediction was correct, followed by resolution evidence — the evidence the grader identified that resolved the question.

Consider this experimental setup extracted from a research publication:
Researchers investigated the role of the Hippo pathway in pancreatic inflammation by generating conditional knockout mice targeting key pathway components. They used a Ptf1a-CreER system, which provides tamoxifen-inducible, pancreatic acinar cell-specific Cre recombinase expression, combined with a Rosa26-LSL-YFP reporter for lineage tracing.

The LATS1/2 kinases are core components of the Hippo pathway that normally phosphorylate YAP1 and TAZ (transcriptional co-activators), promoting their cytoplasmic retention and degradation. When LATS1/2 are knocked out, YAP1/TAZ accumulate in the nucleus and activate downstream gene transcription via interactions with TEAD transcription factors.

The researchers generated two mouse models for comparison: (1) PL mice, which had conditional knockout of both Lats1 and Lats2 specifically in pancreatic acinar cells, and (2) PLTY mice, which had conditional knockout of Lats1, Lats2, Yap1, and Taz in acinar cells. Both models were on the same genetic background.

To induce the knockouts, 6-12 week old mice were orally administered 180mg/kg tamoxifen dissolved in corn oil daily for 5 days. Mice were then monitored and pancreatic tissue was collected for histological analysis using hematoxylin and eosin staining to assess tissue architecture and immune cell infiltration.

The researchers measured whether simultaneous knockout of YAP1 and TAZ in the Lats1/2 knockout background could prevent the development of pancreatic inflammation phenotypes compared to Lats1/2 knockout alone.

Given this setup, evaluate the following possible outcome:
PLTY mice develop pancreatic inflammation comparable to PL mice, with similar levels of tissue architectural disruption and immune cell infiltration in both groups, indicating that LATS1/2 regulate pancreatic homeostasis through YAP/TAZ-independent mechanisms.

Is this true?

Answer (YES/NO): NO